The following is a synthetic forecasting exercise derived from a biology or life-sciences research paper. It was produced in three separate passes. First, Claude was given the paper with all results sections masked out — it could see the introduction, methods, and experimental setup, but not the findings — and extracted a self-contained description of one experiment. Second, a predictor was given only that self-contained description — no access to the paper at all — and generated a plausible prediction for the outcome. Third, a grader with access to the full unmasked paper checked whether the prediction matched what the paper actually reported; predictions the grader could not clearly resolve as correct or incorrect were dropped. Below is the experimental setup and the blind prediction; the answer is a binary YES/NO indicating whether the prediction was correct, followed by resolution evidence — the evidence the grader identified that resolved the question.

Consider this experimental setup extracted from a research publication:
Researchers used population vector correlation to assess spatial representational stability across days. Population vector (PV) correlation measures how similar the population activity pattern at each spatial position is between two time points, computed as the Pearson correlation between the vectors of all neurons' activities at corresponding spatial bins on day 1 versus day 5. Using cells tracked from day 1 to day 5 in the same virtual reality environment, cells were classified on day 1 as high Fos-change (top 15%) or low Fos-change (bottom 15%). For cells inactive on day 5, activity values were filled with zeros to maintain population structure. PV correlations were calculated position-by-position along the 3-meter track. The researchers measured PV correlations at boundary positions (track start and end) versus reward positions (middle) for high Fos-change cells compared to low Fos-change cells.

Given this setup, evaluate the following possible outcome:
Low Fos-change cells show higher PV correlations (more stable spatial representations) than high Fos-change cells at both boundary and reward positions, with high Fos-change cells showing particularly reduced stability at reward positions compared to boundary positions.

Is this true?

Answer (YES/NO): NO